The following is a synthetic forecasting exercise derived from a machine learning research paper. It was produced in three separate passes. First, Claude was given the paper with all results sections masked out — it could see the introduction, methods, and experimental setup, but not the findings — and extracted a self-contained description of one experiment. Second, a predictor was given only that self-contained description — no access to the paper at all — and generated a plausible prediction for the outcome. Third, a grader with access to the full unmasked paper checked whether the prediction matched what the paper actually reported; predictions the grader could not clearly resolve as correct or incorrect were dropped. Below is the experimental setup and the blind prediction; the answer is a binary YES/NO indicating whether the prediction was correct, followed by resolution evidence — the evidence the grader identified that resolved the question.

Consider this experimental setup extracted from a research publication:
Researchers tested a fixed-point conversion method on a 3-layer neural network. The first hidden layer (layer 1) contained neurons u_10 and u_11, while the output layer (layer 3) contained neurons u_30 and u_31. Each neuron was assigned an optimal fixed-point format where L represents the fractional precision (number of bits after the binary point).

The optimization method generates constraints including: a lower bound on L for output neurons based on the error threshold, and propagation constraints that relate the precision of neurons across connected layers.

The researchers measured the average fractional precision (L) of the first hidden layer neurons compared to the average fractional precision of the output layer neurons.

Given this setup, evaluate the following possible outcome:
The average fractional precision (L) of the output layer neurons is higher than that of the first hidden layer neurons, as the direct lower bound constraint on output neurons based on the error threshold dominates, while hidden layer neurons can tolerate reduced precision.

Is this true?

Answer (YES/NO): YES